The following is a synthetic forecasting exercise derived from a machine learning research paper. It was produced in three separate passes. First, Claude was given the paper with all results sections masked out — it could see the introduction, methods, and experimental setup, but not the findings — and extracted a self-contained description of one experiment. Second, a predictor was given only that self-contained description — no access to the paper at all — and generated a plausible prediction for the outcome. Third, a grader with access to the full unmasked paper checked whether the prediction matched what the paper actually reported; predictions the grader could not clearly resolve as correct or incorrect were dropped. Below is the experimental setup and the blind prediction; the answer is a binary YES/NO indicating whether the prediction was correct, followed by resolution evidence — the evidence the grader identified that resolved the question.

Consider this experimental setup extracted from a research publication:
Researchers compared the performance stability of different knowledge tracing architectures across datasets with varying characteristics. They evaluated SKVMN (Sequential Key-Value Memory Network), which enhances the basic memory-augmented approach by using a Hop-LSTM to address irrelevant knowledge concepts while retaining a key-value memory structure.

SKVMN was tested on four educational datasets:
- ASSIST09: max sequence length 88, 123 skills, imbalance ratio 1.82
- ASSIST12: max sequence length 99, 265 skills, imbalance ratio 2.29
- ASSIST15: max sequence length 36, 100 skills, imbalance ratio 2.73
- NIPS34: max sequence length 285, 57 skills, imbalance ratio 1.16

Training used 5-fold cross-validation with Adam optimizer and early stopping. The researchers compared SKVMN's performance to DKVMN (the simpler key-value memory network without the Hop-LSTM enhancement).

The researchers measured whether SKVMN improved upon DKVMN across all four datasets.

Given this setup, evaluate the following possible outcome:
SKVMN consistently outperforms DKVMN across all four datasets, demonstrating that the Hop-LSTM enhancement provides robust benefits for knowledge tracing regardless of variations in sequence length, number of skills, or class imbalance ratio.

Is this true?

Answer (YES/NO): NO